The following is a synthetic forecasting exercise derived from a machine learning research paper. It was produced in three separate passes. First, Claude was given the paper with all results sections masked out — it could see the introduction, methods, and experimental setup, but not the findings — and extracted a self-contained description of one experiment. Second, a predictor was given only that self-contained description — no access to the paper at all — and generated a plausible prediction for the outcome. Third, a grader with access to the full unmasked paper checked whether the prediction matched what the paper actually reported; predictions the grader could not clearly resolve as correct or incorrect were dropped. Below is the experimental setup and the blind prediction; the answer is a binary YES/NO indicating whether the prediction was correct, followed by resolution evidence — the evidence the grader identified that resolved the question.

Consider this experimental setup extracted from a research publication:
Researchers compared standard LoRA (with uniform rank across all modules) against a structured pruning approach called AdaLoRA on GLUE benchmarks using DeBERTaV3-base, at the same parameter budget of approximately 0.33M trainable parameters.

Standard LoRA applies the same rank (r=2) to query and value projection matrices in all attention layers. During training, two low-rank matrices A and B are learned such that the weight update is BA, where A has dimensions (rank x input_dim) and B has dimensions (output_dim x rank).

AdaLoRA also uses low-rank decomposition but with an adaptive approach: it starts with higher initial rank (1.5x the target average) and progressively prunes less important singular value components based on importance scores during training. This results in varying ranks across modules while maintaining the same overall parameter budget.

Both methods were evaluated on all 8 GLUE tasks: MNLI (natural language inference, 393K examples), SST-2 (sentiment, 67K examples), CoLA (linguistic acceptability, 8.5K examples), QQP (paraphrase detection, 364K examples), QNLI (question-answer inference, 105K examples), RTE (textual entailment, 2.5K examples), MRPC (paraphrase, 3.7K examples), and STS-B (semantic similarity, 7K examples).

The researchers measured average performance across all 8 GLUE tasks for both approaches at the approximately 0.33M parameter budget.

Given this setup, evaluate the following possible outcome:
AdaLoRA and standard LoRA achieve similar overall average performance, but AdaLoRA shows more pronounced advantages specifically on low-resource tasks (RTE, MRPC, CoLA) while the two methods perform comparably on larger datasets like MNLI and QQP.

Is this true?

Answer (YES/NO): NO